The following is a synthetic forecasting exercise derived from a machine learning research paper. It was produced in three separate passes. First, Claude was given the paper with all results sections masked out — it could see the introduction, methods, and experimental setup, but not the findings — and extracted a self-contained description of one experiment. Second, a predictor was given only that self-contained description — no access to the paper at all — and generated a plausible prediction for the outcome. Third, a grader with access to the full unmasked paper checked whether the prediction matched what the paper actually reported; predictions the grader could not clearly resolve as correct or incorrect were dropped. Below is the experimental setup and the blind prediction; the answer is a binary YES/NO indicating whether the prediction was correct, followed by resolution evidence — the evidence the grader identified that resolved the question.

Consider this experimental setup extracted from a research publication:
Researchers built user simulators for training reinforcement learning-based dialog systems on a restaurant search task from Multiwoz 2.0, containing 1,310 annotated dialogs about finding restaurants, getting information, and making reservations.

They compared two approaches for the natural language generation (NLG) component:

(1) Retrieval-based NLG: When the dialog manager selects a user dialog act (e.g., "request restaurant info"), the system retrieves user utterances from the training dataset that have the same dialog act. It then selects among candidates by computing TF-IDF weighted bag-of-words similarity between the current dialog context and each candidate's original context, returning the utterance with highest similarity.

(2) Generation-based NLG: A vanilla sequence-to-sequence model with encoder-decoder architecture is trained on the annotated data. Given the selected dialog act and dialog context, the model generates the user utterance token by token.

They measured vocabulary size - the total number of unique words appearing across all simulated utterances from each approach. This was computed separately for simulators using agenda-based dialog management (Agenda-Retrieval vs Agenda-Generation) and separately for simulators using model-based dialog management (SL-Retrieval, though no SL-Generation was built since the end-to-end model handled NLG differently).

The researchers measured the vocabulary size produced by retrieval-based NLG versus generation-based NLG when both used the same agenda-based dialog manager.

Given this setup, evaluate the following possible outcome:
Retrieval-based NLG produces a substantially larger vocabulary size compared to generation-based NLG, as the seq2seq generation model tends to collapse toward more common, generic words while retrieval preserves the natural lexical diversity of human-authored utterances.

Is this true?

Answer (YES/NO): YES